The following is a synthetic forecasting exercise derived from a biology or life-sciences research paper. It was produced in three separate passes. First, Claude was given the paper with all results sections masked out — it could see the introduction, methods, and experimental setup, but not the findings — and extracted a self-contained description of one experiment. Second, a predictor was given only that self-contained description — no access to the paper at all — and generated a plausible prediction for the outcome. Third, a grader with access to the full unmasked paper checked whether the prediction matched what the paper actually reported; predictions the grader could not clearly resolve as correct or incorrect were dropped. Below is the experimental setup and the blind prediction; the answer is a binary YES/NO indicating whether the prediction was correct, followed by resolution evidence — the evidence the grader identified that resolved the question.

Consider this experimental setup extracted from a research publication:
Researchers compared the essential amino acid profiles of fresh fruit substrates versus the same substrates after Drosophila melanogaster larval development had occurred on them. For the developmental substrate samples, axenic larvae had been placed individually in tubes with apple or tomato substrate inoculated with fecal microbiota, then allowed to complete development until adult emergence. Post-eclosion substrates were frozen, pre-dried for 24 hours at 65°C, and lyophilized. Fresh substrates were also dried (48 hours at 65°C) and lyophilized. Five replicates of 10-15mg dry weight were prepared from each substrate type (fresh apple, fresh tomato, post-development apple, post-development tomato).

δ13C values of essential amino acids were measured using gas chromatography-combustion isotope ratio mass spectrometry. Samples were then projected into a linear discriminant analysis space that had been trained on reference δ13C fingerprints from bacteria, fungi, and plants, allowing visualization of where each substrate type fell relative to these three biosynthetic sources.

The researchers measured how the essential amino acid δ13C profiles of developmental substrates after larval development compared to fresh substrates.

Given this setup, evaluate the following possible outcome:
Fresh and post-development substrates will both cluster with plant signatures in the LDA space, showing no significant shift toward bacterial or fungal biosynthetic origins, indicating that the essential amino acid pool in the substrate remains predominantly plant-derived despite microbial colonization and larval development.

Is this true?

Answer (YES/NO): NO